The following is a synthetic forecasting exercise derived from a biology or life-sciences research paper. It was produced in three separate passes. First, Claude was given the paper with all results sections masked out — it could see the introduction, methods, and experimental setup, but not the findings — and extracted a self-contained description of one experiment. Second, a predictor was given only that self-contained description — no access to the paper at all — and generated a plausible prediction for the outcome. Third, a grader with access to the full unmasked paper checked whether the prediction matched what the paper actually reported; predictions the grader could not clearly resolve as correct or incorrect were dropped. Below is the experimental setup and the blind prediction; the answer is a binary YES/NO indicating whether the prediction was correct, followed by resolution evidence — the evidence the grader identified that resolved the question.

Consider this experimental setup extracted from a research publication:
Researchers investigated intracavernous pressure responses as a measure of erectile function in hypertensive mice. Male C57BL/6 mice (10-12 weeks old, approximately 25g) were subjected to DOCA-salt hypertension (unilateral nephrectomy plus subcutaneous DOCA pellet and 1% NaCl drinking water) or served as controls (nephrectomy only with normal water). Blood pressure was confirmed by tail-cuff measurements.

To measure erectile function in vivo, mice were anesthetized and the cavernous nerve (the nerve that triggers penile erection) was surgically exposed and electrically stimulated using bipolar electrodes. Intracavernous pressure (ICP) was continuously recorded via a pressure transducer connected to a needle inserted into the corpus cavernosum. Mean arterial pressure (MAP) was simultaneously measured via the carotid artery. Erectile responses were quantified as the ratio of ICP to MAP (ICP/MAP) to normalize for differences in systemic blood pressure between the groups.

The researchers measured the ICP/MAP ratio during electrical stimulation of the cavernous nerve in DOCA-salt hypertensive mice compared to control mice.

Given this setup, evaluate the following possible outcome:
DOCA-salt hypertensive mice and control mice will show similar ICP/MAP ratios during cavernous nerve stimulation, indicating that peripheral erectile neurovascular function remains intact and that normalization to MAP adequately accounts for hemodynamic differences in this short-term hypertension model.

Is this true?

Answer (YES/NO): NO